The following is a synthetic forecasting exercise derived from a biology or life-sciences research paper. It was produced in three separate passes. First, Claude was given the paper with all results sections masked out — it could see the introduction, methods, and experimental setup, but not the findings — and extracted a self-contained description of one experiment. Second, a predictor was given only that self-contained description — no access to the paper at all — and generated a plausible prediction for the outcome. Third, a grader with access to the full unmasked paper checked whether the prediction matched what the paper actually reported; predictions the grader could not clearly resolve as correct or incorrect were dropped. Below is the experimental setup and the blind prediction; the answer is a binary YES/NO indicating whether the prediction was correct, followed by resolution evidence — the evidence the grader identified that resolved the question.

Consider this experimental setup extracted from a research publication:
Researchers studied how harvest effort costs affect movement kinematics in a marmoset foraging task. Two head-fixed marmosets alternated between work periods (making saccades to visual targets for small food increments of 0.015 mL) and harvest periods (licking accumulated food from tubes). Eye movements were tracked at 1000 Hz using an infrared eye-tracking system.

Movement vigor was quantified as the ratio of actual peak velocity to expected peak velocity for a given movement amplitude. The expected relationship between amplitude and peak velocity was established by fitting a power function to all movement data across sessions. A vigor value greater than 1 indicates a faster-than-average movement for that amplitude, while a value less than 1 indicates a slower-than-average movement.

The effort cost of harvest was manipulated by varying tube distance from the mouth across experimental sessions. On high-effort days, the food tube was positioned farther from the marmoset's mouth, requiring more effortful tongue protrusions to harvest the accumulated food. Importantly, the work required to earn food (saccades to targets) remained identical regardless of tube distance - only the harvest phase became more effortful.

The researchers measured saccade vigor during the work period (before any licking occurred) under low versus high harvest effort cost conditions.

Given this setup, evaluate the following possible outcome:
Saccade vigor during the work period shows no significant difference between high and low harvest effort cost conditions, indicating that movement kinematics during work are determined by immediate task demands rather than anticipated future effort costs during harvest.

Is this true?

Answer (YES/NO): NO